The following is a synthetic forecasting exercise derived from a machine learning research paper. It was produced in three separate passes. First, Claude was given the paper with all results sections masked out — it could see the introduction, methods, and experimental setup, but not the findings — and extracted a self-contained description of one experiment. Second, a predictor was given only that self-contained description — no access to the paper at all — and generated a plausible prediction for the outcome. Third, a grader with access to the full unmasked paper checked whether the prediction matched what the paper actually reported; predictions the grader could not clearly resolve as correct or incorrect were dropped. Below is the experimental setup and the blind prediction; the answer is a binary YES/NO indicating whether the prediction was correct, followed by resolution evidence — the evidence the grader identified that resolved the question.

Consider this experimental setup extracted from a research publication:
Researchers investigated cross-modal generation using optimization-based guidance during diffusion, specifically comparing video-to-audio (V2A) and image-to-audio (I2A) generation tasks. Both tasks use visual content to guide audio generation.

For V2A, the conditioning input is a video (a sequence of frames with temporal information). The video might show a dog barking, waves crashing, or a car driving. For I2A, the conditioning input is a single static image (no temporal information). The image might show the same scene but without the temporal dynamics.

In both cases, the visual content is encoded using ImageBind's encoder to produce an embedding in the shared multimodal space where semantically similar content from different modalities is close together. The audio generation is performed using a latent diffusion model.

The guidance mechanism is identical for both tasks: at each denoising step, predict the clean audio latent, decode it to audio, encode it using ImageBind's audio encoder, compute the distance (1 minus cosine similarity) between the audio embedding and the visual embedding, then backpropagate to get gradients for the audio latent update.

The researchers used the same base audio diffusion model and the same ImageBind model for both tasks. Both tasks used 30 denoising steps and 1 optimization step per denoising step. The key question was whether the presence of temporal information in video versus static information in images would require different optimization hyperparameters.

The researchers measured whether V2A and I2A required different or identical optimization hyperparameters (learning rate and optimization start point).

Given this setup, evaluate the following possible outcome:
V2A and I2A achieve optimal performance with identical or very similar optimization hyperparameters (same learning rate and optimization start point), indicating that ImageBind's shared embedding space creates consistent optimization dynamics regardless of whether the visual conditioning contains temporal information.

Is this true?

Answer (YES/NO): YES